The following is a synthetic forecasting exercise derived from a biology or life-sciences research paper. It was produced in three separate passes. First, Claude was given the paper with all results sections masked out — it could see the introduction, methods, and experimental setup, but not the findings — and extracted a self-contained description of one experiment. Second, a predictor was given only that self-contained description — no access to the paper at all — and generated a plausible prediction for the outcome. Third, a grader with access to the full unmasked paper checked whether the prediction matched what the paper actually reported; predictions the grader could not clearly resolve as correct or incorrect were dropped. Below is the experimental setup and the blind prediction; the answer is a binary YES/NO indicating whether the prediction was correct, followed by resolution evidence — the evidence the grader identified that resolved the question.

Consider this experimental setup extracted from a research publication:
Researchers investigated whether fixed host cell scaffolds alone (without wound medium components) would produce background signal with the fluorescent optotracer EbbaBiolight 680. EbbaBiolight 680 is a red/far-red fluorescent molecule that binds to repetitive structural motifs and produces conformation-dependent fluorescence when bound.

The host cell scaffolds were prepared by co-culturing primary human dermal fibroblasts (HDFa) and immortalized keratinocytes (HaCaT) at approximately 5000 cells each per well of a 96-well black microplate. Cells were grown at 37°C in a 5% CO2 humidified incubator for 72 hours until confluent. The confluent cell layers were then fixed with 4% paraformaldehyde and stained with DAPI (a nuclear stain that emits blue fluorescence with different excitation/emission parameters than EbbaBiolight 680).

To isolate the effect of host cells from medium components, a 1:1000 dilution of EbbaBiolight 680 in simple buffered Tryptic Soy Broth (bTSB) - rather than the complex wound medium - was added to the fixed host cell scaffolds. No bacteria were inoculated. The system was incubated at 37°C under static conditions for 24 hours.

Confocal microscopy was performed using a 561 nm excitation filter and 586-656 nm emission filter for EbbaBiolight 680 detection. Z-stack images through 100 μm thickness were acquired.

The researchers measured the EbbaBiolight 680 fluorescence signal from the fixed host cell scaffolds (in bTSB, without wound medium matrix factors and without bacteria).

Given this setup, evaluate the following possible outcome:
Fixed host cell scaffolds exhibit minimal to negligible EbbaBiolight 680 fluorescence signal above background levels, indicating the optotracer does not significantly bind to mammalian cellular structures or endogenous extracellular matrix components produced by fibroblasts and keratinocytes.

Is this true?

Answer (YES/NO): NO